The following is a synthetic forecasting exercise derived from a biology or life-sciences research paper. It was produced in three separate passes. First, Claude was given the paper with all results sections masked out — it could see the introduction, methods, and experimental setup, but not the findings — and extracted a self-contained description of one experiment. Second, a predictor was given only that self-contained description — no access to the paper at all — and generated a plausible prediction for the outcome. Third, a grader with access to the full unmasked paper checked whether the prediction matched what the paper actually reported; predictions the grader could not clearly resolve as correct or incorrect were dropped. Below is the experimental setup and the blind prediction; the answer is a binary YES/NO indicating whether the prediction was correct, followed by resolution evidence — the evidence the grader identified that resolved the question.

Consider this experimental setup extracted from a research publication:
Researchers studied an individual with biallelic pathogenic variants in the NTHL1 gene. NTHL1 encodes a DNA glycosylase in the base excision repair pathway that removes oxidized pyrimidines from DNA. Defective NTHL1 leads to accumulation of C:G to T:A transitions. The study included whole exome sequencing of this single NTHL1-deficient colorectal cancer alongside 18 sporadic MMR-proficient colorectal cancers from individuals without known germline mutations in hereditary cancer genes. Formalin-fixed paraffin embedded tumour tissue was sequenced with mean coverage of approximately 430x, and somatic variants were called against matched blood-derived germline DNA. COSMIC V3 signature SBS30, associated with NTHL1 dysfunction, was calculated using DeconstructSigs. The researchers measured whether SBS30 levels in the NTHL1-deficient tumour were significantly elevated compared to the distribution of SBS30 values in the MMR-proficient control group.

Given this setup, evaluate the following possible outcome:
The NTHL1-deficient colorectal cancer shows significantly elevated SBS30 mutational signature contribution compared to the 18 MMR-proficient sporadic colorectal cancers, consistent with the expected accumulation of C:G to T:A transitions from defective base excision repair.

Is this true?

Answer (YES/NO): YES